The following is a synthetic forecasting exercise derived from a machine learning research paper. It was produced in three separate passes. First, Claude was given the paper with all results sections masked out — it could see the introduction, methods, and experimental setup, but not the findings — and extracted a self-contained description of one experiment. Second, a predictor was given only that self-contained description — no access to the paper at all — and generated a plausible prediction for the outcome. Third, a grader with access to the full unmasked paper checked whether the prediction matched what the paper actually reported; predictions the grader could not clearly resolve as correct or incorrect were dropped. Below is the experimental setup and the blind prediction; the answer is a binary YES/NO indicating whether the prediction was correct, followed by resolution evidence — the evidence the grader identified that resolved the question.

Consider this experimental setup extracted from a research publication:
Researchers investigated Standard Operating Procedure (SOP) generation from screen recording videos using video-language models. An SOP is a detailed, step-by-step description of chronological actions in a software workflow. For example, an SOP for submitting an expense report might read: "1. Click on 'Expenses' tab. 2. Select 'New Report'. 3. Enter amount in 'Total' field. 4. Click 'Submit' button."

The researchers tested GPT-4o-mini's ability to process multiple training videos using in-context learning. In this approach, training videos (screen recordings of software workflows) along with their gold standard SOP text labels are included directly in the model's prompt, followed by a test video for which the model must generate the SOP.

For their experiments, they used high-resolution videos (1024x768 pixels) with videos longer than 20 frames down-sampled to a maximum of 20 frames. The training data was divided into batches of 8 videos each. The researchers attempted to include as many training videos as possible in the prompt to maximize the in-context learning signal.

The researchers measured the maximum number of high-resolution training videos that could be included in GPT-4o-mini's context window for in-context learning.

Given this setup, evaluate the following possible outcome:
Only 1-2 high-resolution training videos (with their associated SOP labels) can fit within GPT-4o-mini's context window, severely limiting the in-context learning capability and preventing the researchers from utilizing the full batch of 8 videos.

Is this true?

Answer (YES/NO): NO